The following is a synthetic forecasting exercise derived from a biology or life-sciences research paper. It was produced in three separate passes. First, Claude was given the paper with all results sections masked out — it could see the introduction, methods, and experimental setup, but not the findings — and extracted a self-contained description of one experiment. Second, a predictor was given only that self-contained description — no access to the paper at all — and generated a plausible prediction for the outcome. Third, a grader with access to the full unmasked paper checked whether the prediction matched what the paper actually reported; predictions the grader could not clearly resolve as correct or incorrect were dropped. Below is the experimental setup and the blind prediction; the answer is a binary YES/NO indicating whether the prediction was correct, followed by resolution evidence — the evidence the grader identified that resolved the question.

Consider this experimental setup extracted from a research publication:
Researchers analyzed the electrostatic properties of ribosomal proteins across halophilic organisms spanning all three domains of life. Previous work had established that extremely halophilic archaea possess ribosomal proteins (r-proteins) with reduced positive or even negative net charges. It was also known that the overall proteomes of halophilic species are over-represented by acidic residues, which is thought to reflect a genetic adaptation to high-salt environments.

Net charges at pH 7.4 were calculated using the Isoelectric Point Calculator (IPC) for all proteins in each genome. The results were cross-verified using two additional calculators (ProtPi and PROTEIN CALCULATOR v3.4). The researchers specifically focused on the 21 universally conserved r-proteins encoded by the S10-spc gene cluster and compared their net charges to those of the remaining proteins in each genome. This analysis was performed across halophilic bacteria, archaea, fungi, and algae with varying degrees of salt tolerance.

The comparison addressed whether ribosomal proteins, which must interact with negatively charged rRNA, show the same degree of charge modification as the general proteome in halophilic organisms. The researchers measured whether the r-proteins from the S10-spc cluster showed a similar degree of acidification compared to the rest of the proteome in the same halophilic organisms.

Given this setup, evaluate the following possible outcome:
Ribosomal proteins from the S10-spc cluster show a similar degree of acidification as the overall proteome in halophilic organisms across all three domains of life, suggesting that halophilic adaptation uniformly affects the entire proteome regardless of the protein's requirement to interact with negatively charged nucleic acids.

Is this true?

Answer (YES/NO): NO